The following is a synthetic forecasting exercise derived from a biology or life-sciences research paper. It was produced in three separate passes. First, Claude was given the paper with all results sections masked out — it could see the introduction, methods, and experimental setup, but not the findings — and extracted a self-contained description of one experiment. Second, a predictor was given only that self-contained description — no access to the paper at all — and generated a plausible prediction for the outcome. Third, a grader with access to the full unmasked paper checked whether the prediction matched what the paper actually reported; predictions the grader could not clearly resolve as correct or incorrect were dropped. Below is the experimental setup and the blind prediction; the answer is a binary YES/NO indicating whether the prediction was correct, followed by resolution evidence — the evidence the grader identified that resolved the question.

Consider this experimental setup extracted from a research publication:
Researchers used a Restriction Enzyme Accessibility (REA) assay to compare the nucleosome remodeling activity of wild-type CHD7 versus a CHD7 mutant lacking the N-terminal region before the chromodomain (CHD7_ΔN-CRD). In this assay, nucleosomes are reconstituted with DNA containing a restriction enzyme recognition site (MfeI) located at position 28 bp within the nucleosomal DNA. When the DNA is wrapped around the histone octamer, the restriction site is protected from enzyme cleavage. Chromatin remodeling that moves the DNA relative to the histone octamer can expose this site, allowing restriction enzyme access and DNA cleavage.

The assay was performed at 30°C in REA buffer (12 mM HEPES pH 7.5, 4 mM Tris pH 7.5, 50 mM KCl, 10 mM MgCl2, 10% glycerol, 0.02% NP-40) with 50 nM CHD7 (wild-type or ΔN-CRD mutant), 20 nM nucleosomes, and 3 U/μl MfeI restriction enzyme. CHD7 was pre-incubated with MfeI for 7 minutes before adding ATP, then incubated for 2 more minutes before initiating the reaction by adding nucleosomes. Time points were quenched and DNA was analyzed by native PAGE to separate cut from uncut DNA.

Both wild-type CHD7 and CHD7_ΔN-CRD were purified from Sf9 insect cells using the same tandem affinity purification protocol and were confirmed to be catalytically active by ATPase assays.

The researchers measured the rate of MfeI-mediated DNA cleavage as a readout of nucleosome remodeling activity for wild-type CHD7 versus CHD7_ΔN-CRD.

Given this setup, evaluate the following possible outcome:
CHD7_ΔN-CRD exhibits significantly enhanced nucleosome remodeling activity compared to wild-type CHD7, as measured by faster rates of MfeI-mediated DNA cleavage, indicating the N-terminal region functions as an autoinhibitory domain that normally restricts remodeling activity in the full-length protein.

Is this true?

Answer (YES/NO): NO